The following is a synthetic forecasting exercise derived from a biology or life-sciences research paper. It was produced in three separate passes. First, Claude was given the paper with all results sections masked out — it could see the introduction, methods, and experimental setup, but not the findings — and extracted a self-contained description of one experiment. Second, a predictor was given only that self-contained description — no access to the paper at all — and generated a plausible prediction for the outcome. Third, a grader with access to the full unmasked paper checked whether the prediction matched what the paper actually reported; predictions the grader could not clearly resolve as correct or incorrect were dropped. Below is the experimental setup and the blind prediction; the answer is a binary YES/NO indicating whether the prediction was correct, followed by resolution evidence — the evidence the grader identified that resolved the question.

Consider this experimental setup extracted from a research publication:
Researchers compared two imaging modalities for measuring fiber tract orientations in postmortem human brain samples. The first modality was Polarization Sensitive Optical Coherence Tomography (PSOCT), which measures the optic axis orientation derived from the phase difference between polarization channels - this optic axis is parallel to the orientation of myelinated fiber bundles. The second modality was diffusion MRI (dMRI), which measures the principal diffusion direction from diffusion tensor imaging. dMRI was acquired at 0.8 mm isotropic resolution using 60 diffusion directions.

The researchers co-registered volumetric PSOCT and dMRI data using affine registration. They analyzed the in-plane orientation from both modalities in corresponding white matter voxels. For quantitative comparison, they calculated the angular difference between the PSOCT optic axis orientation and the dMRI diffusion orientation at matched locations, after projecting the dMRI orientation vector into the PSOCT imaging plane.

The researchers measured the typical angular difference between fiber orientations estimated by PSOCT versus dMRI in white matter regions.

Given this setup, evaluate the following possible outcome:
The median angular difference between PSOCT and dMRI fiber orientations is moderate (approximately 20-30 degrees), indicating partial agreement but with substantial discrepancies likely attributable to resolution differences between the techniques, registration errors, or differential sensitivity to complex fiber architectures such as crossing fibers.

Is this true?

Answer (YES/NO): NO